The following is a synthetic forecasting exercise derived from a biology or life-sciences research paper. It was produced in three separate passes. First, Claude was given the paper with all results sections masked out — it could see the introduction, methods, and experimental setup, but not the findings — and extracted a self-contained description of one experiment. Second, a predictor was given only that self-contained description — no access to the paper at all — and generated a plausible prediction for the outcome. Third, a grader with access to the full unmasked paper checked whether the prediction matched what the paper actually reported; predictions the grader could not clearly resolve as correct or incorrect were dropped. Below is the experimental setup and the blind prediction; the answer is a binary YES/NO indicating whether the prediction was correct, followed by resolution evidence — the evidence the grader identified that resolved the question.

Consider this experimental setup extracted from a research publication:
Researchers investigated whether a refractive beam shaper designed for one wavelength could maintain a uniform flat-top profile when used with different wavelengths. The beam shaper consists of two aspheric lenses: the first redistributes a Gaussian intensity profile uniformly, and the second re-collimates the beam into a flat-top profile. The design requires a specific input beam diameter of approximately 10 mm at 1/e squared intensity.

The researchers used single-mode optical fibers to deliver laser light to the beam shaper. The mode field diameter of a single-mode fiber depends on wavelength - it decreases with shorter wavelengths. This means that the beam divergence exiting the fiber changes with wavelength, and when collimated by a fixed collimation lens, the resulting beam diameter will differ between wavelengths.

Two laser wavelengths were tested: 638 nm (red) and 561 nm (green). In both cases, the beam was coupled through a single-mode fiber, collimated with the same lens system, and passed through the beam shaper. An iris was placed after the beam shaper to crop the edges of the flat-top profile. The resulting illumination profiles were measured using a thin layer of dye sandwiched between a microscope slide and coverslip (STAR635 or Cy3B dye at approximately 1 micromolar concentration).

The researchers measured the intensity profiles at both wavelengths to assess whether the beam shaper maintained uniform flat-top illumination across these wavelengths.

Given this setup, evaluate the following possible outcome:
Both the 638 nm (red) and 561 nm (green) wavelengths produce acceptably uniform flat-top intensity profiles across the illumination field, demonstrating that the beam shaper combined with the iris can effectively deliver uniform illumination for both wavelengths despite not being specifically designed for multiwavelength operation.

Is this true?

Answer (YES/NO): YES